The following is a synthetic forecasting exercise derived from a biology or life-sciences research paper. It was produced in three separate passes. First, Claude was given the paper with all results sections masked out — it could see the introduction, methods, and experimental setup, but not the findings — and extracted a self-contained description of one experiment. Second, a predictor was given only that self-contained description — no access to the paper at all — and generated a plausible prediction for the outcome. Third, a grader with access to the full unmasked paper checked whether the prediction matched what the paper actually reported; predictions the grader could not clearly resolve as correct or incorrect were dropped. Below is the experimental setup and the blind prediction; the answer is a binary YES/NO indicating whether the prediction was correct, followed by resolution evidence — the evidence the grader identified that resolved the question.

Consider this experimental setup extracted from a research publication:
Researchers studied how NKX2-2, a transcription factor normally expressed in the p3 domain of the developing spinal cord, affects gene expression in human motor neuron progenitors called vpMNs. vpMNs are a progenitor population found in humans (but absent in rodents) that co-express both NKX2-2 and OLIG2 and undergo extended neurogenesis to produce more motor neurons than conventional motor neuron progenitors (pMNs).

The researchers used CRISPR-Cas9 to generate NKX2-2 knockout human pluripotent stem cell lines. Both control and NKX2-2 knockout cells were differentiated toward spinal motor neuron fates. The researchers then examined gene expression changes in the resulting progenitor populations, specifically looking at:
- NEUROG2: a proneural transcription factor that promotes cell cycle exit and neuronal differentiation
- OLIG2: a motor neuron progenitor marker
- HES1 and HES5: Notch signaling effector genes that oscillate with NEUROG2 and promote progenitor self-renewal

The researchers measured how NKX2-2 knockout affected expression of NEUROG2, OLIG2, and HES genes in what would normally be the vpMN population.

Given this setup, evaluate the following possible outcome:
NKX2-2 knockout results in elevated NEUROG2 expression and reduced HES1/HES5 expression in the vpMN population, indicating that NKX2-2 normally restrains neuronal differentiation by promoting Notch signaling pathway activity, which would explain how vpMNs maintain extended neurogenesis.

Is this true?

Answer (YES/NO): NO